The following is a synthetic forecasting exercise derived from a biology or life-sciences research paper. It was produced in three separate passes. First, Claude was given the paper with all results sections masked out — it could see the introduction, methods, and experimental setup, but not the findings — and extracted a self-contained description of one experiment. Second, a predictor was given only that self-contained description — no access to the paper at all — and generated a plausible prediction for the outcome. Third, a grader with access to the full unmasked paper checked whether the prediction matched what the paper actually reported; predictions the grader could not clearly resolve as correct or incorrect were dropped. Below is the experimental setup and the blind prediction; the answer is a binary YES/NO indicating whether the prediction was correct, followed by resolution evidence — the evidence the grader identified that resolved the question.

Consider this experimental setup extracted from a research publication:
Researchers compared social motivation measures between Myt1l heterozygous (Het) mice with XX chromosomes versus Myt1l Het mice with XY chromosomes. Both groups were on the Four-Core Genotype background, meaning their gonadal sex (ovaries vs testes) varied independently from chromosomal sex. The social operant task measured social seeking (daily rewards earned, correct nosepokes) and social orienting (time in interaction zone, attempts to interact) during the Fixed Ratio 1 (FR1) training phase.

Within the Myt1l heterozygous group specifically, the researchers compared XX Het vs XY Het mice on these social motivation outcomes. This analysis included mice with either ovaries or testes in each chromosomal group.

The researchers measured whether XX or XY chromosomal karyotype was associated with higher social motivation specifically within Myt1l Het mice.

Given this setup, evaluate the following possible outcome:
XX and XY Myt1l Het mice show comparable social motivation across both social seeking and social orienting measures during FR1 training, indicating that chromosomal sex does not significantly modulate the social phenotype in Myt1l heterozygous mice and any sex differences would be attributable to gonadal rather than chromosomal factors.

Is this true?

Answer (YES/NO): NO